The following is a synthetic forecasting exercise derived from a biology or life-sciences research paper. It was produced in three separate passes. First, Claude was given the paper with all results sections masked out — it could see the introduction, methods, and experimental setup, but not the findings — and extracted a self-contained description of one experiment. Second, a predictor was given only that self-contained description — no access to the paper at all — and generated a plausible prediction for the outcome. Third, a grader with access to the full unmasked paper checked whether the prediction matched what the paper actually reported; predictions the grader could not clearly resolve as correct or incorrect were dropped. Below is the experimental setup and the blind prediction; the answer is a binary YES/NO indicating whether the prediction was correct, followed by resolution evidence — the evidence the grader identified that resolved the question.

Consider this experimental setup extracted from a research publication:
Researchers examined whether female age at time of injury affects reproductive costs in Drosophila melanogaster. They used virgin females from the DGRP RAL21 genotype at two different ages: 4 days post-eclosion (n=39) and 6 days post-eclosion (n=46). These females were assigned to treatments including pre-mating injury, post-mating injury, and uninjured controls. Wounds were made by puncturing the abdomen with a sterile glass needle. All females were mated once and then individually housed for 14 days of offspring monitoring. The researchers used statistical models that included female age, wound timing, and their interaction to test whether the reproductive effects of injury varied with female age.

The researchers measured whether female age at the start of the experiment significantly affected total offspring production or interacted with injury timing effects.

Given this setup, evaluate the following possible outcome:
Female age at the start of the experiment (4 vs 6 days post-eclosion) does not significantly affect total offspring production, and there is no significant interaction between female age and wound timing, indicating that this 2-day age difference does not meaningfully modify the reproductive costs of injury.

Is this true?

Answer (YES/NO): YES